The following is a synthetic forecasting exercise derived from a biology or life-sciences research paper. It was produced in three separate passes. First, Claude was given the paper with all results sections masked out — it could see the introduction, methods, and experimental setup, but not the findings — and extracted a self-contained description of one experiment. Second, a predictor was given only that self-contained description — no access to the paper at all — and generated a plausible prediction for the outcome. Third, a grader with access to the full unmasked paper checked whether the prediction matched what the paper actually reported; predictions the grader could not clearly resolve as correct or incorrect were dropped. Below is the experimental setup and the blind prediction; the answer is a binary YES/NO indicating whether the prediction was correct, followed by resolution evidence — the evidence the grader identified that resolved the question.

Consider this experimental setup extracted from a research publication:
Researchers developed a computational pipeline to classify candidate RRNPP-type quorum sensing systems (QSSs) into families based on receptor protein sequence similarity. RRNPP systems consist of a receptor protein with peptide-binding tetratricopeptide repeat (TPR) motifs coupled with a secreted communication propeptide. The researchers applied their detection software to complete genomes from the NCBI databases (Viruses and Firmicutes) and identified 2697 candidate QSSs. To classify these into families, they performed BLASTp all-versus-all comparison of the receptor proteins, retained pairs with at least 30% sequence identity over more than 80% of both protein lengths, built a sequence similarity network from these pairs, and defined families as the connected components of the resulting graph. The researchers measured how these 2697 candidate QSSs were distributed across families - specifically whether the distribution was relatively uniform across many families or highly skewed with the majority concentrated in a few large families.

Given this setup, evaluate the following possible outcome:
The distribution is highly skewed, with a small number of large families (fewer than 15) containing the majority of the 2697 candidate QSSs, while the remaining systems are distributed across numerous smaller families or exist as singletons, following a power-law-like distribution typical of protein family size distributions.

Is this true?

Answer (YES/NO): YES